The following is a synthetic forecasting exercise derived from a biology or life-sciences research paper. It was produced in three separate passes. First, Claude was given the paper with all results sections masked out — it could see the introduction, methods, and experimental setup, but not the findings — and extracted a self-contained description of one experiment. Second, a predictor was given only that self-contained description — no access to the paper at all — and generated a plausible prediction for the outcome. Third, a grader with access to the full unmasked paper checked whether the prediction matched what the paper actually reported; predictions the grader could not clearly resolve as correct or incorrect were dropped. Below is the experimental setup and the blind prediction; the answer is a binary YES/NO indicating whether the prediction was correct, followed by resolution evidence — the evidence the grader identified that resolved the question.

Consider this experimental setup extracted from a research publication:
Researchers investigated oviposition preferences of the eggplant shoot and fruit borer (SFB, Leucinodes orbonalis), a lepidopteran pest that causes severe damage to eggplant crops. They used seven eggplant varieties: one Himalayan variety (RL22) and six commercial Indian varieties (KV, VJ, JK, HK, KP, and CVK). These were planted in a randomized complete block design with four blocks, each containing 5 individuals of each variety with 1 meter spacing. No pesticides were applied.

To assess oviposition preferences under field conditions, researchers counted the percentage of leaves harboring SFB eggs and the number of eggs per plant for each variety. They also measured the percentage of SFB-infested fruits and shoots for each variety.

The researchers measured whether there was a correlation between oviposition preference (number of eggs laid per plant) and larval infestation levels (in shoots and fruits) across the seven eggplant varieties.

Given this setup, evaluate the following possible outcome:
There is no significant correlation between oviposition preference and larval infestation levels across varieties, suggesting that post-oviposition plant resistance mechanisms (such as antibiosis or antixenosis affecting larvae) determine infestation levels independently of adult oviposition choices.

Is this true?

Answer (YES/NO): NO